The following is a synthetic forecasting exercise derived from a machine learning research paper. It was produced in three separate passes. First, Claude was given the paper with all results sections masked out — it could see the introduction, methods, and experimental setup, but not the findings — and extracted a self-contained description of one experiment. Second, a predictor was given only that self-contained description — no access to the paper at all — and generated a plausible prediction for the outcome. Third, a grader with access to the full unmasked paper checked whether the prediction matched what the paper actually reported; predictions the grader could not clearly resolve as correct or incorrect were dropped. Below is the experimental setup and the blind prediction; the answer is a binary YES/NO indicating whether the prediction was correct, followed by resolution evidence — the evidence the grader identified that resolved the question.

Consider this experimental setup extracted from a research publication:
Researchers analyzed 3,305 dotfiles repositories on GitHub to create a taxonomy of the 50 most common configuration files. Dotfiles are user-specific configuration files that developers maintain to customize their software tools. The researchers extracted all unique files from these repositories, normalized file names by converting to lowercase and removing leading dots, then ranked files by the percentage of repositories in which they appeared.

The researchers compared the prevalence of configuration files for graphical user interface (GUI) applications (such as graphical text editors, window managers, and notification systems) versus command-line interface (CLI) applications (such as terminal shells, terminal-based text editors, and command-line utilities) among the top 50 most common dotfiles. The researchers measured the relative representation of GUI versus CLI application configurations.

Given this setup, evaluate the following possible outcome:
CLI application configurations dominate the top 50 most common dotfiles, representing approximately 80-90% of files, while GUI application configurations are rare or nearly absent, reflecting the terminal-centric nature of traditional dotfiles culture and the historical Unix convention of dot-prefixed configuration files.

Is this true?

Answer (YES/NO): YES